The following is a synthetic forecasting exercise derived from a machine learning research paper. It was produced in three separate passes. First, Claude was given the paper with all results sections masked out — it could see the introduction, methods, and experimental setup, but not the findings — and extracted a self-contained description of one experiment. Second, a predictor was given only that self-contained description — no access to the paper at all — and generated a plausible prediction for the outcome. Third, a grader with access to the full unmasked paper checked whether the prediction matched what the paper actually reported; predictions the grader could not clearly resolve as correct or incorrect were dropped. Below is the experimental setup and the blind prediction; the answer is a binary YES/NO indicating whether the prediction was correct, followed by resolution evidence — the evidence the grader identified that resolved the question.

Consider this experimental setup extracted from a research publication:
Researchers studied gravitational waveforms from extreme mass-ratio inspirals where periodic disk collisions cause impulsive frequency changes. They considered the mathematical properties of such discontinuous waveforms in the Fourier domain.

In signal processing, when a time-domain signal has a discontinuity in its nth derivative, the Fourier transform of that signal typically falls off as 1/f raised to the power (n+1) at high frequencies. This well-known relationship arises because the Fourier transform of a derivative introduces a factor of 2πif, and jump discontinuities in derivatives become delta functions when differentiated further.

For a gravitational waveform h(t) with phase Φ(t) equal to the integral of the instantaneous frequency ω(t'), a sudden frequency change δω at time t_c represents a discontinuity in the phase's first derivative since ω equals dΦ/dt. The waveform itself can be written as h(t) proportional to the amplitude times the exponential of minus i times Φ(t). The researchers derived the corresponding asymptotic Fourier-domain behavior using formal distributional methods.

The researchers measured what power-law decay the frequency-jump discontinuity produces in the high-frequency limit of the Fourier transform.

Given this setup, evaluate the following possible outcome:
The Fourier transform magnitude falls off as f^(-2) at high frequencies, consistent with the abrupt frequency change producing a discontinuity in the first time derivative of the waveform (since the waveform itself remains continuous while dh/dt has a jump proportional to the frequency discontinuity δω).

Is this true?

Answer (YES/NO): YES